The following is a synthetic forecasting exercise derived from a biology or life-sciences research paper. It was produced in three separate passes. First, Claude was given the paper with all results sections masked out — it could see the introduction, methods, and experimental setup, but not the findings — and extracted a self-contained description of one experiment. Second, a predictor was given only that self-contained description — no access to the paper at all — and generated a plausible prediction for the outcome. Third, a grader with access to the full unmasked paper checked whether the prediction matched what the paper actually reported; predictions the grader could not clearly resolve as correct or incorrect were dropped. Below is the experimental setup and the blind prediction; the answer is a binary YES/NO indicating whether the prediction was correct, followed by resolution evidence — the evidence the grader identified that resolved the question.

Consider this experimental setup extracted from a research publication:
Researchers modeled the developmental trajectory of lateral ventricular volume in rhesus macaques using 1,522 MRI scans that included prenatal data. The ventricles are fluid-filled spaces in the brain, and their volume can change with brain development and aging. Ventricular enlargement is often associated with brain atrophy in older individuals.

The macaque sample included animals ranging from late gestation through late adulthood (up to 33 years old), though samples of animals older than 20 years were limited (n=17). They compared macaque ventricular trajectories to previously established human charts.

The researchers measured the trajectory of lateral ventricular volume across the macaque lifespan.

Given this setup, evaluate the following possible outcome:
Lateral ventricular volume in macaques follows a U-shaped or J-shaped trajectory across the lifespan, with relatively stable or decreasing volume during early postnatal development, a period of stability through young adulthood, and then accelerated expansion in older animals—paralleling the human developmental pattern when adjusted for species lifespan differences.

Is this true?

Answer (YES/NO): NO